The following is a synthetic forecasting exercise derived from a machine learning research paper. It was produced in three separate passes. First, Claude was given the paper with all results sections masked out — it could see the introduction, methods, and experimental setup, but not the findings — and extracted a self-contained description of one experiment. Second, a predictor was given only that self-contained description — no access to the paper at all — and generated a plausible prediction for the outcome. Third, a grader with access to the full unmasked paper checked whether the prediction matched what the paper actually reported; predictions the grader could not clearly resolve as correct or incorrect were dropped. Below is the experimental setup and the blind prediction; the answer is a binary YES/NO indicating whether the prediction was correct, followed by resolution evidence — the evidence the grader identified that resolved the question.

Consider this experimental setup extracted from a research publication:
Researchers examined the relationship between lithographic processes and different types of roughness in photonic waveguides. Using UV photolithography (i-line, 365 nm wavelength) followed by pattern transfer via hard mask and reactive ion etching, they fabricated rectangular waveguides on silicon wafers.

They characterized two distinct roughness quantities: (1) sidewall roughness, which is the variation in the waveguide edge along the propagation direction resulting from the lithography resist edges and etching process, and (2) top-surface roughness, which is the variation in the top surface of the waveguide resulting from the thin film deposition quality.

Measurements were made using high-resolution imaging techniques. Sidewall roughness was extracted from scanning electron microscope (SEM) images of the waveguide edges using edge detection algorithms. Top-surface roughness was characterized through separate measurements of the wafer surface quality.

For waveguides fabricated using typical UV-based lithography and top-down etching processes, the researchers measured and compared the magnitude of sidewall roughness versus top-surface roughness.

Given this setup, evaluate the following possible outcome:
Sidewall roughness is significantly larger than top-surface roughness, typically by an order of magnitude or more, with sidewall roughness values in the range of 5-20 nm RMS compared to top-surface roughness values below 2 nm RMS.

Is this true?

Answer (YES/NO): NO